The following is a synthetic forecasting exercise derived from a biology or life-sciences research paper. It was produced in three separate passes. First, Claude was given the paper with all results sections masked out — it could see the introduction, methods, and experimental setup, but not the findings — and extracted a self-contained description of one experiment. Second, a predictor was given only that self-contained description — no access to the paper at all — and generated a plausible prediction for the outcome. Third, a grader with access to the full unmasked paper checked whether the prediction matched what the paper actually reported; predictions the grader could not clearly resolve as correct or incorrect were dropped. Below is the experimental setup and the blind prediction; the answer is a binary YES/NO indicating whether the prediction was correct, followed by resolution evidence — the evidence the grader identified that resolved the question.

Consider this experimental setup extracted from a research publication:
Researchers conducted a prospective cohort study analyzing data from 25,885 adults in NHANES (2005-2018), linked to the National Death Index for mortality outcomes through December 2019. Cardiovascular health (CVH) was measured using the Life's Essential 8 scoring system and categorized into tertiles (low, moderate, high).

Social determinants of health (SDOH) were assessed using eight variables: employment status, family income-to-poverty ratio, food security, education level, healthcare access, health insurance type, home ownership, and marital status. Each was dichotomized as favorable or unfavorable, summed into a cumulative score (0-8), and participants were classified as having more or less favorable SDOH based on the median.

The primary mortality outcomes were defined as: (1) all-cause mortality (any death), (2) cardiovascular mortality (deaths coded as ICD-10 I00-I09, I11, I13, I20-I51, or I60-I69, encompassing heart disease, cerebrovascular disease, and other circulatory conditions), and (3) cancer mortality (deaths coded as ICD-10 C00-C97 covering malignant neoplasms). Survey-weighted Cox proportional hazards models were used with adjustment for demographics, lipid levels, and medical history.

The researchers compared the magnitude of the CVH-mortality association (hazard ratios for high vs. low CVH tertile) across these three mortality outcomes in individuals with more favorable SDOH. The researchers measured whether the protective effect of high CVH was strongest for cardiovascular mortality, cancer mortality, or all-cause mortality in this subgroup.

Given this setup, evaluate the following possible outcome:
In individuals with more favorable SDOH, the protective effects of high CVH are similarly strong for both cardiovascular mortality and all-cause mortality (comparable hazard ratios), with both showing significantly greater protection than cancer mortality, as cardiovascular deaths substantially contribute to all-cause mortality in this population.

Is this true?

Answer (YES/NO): NO